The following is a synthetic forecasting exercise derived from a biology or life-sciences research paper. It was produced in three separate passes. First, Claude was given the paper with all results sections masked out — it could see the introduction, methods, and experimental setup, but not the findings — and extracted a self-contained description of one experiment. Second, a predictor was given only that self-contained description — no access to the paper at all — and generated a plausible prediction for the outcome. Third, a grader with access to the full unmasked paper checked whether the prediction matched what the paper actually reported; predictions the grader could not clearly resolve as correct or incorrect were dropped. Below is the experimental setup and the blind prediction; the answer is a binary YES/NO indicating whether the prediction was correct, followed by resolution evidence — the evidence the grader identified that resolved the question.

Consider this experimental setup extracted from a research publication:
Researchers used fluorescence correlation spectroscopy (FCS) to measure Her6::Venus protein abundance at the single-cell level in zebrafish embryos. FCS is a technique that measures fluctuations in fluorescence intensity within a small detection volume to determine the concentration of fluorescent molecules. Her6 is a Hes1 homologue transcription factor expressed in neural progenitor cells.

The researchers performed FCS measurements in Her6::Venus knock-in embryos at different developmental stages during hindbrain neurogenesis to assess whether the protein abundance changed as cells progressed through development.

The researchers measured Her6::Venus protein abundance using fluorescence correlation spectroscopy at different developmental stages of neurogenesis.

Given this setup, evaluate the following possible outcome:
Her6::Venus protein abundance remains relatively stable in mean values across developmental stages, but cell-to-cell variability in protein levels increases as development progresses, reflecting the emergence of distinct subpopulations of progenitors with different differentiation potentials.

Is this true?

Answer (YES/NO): NO